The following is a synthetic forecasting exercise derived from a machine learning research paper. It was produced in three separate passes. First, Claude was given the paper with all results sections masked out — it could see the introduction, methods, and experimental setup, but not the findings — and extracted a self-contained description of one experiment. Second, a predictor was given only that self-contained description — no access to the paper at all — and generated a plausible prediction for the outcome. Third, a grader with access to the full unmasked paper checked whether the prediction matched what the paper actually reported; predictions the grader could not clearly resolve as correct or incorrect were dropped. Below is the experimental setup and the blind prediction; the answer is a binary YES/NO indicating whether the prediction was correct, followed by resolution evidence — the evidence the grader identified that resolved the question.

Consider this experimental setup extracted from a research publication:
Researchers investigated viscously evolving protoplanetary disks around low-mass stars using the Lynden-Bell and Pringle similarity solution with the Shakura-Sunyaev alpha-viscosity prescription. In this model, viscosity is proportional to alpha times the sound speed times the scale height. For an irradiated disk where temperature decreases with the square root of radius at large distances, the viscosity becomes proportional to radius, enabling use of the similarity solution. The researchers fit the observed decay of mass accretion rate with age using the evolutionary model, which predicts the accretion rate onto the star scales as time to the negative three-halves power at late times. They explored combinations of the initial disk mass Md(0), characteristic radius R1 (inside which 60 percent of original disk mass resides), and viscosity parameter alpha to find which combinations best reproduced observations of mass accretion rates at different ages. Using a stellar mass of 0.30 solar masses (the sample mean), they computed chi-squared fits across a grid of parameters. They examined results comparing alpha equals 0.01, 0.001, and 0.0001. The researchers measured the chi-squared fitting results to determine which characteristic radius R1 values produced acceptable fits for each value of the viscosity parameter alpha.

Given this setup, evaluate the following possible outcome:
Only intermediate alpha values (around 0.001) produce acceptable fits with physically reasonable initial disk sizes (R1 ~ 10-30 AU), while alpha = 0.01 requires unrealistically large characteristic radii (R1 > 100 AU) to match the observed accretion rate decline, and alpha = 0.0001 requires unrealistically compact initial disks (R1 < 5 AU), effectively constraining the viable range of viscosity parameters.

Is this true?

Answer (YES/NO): NO